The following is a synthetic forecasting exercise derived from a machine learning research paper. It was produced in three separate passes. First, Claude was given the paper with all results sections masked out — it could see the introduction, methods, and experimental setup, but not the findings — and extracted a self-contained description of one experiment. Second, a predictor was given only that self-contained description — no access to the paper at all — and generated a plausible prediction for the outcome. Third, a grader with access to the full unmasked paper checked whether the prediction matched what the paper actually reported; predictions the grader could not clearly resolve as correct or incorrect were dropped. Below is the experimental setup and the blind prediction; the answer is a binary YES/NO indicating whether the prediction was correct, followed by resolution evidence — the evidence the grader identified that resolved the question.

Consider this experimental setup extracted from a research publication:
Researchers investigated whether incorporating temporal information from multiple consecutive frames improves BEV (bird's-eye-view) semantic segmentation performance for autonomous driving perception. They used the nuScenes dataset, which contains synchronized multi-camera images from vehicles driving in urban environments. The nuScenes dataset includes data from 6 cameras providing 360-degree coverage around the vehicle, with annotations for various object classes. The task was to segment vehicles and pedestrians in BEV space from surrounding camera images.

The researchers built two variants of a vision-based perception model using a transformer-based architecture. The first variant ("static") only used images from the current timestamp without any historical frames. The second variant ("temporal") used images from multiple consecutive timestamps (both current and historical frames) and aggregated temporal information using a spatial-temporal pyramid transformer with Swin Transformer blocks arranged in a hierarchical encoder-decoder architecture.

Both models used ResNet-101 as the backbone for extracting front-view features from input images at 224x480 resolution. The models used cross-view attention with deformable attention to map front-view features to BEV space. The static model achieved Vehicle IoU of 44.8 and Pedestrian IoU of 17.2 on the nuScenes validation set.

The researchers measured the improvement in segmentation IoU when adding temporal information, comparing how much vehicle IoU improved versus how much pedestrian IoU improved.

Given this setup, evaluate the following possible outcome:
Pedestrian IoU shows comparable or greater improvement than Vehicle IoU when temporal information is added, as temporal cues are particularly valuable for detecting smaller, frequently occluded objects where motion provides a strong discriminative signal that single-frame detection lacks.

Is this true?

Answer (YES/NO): YES